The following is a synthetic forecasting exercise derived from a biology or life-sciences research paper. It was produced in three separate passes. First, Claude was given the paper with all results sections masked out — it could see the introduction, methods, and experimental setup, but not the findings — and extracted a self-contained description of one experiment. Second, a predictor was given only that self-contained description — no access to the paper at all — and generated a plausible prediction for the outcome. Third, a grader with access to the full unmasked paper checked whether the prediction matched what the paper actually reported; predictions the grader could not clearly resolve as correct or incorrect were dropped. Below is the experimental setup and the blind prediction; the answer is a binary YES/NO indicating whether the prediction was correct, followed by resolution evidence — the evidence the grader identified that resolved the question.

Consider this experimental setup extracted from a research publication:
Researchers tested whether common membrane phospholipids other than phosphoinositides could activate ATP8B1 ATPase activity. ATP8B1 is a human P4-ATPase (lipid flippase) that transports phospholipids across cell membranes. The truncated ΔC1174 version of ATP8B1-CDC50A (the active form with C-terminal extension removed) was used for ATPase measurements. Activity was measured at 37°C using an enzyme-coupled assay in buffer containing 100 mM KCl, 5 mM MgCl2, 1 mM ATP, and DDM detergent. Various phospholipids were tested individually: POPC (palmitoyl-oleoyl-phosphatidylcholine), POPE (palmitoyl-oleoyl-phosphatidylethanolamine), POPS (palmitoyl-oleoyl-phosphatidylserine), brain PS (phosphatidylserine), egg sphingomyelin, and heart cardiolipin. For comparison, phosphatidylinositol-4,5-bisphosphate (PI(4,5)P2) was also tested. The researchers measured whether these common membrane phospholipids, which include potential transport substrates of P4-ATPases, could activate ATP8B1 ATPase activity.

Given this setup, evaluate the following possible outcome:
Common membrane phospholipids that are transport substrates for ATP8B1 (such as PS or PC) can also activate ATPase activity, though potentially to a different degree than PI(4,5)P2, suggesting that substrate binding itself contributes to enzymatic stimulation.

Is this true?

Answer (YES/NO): YES